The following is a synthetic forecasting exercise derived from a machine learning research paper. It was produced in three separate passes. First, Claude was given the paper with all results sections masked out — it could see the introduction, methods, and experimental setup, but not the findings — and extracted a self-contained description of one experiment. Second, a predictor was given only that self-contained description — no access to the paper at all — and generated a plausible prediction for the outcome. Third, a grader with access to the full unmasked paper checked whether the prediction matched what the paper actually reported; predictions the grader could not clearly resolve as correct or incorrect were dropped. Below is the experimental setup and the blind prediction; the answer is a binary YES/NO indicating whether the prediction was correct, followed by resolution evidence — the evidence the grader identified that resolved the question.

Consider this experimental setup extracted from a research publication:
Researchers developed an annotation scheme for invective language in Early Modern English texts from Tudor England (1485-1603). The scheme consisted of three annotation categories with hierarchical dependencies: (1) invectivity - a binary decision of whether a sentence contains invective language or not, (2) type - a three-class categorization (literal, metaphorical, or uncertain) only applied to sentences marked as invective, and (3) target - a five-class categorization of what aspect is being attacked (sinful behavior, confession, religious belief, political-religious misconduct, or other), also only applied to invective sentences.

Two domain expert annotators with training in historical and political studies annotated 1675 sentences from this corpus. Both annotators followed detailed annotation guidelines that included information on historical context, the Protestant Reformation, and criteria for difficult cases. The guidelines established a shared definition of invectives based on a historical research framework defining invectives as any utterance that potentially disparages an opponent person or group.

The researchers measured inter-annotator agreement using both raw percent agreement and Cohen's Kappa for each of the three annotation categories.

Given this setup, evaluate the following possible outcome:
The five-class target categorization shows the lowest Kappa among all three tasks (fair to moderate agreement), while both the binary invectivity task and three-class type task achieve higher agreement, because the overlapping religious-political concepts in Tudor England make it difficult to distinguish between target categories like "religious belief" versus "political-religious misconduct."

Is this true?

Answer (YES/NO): YES